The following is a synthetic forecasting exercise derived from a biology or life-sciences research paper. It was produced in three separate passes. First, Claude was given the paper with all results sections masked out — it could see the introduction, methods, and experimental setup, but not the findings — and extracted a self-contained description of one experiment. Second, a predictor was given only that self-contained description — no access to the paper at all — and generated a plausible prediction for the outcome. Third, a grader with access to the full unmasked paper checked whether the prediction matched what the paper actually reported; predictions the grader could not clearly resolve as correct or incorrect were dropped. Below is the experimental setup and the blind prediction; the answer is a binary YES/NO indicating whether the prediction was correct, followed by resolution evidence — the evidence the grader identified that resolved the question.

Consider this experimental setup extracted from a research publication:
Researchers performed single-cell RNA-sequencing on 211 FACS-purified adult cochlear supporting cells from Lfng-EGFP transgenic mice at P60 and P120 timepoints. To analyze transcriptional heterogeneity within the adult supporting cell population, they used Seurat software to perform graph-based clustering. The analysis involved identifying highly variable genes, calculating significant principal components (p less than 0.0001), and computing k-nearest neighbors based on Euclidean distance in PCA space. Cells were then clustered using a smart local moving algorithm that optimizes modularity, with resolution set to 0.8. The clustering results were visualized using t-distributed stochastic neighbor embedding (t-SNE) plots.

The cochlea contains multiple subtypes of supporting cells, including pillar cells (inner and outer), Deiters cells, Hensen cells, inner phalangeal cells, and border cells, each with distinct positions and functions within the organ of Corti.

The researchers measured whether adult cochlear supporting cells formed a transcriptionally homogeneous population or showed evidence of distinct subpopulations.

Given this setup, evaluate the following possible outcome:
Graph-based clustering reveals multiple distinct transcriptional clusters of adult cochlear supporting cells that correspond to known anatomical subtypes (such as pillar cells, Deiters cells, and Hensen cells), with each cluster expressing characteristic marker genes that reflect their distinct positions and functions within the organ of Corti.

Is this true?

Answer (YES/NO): NO